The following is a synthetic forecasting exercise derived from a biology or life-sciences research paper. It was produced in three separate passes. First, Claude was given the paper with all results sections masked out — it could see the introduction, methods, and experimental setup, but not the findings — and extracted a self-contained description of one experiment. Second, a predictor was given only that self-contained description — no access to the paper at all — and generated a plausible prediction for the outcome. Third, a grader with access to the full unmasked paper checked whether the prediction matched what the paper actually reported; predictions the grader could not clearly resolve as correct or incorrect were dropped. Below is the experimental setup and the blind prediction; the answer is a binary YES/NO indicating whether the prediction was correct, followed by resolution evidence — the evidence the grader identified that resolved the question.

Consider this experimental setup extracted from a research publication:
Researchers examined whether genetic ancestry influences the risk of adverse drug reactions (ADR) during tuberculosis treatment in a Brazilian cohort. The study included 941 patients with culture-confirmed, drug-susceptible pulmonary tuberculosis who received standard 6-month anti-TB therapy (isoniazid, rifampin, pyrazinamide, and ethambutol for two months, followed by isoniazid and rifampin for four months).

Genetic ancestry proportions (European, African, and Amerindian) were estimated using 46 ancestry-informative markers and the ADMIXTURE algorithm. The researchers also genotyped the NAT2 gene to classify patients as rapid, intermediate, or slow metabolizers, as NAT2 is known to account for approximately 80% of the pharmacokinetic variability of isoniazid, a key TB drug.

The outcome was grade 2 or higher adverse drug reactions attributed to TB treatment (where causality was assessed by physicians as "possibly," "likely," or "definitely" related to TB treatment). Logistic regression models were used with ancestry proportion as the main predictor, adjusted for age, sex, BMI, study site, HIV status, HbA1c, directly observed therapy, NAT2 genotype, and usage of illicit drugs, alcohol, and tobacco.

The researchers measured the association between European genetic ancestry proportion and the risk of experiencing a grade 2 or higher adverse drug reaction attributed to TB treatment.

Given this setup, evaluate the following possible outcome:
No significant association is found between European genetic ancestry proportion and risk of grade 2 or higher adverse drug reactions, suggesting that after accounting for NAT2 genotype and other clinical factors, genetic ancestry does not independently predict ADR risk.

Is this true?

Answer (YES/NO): NO